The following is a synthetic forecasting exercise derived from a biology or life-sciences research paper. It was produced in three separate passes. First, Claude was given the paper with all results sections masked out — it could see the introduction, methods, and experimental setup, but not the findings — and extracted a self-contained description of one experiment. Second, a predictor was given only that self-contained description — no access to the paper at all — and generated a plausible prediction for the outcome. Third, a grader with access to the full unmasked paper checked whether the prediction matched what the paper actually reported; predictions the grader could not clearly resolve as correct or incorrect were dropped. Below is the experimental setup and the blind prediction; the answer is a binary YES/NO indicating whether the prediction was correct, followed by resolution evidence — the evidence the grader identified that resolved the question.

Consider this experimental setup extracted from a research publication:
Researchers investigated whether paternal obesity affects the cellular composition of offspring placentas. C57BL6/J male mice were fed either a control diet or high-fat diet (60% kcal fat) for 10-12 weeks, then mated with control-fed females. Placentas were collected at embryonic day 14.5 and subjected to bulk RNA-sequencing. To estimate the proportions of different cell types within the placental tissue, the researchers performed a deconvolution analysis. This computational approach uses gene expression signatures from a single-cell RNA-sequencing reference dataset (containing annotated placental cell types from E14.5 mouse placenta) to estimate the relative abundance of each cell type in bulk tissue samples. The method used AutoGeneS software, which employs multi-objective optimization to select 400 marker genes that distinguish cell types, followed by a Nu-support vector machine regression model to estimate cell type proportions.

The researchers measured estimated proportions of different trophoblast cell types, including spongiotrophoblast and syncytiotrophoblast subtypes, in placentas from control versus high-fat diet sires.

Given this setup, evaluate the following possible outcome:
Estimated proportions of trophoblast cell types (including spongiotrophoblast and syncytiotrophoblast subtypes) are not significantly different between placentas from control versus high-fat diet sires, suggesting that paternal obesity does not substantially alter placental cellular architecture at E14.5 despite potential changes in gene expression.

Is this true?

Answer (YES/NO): NO